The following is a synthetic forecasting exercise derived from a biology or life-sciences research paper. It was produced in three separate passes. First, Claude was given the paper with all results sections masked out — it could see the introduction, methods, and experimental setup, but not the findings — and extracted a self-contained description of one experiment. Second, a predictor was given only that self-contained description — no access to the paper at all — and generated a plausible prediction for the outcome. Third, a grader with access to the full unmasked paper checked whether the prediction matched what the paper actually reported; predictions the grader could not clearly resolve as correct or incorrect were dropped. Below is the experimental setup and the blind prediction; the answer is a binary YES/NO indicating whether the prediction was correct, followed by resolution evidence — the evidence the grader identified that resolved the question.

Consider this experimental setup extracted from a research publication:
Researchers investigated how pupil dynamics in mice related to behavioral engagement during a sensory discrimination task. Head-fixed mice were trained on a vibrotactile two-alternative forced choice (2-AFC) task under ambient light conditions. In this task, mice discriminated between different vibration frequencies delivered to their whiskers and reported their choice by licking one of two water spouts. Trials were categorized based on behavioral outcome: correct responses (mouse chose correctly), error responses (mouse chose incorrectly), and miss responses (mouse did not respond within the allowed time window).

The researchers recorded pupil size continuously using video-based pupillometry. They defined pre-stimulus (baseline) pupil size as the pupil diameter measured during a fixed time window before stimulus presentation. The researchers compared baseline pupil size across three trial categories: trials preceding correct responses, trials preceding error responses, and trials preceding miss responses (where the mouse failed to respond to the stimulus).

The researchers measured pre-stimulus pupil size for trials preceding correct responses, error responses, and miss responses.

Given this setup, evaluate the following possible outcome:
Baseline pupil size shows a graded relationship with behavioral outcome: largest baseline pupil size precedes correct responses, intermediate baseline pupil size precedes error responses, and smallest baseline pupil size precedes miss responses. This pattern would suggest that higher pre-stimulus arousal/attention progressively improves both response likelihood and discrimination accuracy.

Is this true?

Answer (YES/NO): NO